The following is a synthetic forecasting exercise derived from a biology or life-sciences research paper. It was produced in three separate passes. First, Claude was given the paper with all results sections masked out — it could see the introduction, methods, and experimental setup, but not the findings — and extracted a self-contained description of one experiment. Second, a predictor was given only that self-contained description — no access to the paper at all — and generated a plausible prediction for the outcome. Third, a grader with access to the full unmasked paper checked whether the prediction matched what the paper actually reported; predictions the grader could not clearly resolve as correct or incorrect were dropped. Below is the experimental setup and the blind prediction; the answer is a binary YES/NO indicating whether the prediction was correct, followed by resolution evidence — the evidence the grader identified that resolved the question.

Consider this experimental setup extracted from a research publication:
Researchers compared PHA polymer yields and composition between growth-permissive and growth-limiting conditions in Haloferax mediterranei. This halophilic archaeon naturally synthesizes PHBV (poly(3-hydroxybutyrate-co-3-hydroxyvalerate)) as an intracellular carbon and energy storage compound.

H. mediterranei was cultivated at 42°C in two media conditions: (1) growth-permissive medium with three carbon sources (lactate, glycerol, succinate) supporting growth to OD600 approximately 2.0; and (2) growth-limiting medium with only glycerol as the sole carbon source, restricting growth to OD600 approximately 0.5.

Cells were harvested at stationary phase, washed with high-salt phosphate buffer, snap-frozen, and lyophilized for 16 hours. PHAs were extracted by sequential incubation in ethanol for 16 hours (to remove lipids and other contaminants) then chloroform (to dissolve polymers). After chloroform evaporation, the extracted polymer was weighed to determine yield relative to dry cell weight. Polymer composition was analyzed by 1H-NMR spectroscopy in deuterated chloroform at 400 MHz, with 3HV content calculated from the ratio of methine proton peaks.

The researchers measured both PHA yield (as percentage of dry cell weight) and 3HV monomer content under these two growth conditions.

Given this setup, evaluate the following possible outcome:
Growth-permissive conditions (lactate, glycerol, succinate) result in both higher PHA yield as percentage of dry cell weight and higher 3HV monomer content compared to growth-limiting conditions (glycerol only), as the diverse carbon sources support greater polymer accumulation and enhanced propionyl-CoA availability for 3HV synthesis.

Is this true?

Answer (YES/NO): NO